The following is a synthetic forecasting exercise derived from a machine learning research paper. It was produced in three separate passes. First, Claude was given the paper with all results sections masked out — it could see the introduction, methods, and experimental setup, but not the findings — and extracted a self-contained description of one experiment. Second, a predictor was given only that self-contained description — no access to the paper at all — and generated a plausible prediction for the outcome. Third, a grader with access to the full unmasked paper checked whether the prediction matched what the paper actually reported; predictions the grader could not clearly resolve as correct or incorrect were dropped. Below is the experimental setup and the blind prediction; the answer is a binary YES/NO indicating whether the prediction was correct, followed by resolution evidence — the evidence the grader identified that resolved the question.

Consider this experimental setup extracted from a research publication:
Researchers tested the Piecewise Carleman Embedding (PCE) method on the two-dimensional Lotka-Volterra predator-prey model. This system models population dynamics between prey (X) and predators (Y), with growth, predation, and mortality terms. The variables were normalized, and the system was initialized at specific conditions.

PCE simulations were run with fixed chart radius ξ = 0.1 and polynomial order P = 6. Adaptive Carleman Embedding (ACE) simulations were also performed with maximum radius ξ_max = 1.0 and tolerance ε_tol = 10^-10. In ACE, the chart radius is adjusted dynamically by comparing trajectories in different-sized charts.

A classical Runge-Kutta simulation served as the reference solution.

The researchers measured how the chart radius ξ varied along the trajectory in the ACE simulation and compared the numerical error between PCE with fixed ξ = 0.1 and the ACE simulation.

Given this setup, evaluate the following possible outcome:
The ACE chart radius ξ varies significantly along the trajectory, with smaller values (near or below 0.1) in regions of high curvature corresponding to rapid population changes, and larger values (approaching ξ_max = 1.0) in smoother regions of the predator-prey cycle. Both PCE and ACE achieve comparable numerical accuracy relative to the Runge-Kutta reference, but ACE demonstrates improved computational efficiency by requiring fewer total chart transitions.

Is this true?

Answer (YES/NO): NO